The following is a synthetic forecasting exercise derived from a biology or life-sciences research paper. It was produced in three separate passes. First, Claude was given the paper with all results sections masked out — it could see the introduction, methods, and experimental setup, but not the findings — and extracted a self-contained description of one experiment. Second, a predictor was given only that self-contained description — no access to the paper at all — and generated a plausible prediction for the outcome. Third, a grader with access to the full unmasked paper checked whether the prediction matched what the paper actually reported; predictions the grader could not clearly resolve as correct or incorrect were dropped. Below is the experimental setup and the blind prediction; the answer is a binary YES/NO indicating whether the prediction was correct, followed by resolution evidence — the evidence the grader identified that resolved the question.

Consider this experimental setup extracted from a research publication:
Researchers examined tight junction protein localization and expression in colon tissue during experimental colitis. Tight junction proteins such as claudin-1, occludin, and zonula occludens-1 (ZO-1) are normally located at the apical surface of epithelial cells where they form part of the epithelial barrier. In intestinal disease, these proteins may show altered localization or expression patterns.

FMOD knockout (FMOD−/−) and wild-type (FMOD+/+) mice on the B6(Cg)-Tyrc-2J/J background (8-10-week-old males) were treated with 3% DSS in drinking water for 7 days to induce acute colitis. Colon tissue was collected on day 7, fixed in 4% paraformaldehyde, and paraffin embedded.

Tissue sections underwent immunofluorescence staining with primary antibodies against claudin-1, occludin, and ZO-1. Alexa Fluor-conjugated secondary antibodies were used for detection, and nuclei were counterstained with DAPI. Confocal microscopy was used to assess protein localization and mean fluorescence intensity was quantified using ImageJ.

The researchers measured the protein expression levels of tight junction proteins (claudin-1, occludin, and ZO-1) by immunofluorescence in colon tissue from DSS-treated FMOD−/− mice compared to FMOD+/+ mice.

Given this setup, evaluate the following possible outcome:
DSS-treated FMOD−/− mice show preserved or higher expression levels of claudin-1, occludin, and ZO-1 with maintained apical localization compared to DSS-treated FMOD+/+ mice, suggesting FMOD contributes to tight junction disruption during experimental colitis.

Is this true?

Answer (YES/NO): NO